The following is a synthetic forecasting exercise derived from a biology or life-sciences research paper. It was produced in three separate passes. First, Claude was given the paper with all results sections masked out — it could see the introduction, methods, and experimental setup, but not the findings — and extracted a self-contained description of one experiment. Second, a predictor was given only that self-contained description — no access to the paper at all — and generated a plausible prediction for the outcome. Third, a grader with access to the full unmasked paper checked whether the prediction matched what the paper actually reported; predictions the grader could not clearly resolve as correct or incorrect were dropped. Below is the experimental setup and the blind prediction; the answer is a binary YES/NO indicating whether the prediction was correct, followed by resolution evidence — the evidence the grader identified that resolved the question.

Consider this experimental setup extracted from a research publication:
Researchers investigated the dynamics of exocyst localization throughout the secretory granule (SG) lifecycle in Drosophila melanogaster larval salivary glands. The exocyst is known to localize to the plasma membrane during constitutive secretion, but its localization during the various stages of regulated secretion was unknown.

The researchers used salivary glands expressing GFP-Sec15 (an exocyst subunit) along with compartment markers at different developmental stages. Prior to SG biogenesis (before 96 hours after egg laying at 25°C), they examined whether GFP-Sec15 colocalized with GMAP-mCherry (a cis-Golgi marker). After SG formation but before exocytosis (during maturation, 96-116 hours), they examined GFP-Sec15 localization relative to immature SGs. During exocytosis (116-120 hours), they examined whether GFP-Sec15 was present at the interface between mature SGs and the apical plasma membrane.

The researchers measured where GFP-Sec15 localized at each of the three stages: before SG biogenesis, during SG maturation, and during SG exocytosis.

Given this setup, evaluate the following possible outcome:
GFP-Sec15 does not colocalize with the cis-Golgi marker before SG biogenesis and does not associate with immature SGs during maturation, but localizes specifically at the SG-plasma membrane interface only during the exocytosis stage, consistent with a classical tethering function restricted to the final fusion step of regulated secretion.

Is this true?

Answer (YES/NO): NO